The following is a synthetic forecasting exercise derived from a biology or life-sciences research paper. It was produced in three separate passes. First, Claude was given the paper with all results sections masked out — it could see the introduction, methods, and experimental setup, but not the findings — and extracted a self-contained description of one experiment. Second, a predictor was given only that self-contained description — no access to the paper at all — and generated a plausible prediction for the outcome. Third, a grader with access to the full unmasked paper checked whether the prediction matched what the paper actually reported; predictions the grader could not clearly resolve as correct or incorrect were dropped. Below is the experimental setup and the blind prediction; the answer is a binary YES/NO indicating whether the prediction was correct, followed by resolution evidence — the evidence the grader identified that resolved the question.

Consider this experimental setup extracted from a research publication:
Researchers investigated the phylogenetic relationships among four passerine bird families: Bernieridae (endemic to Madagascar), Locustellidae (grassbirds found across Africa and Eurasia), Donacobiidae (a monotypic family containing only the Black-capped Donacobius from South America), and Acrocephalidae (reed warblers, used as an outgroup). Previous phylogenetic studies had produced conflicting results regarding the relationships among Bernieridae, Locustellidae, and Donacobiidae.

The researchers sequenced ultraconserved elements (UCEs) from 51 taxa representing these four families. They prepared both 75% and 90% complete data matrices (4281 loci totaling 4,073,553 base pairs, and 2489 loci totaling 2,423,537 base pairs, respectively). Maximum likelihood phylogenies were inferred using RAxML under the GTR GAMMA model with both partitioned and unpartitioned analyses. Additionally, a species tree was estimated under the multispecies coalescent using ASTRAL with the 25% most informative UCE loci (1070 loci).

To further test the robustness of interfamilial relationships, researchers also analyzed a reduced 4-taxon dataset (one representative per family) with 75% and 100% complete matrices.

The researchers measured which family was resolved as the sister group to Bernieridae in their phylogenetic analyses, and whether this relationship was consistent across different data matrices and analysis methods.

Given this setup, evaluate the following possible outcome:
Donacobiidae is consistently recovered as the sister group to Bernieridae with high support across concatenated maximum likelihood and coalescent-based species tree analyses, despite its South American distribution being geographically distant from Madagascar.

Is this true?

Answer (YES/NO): YES